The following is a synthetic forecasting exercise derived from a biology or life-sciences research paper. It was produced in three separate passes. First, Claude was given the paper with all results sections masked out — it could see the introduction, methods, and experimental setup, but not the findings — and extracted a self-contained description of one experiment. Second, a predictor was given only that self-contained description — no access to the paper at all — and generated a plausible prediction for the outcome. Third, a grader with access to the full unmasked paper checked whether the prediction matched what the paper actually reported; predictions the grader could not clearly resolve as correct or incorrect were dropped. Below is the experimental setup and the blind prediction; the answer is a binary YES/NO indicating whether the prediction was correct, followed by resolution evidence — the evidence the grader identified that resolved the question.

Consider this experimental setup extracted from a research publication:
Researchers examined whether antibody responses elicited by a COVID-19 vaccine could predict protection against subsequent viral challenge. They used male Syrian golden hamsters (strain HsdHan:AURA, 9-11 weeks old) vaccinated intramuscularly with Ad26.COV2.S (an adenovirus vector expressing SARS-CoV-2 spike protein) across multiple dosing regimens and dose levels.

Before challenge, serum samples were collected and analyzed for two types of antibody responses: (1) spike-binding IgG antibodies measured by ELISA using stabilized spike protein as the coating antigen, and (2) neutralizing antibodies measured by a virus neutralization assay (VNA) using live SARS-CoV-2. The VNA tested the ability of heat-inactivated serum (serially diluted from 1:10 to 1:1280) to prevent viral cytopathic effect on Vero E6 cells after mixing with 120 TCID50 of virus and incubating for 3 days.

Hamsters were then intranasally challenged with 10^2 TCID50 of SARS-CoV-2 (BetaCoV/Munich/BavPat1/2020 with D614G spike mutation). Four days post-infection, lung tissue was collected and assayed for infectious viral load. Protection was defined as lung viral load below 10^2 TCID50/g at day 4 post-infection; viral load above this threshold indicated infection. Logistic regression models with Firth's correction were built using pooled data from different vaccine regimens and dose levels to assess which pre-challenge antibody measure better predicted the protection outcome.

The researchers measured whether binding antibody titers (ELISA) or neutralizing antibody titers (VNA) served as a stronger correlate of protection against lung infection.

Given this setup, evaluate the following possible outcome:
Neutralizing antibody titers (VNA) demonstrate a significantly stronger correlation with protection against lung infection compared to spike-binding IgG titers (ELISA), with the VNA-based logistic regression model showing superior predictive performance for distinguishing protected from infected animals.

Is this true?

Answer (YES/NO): NO